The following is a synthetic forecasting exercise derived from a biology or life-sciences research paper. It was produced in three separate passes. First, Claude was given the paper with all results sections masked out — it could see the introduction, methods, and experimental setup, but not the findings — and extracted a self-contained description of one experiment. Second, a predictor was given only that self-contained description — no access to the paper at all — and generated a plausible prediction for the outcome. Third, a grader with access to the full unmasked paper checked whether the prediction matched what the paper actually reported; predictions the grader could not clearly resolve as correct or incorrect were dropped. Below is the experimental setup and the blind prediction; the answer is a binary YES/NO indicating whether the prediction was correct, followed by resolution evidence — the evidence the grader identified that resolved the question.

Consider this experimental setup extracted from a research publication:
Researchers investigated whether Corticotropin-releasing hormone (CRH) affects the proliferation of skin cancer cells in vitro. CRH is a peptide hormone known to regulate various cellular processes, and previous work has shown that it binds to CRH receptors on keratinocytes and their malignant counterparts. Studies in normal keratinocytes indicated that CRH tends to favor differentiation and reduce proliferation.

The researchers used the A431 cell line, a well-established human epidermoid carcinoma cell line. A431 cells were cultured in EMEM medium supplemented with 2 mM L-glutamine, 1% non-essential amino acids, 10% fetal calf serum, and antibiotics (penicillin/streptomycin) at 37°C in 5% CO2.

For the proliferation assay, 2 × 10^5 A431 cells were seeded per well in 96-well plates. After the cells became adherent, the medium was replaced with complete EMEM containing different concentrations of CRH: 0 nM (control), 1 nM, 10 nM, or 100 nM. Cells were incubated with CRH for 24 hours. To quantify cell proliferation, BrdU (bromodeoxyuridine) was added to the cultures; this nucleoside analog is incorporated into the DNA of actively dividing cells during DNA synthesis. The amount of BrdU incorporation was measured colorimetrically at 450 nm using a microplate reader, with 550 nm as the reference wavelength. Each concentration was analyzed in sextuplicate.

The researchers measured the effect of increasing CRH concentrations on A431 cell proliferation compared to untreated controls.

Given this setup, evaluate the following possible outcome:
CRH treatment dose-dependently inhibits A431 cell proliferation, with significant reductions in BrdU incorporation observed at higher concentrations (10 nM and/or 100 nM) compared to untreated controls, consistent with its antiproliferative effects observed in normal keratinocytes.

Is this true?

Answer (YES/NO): NO